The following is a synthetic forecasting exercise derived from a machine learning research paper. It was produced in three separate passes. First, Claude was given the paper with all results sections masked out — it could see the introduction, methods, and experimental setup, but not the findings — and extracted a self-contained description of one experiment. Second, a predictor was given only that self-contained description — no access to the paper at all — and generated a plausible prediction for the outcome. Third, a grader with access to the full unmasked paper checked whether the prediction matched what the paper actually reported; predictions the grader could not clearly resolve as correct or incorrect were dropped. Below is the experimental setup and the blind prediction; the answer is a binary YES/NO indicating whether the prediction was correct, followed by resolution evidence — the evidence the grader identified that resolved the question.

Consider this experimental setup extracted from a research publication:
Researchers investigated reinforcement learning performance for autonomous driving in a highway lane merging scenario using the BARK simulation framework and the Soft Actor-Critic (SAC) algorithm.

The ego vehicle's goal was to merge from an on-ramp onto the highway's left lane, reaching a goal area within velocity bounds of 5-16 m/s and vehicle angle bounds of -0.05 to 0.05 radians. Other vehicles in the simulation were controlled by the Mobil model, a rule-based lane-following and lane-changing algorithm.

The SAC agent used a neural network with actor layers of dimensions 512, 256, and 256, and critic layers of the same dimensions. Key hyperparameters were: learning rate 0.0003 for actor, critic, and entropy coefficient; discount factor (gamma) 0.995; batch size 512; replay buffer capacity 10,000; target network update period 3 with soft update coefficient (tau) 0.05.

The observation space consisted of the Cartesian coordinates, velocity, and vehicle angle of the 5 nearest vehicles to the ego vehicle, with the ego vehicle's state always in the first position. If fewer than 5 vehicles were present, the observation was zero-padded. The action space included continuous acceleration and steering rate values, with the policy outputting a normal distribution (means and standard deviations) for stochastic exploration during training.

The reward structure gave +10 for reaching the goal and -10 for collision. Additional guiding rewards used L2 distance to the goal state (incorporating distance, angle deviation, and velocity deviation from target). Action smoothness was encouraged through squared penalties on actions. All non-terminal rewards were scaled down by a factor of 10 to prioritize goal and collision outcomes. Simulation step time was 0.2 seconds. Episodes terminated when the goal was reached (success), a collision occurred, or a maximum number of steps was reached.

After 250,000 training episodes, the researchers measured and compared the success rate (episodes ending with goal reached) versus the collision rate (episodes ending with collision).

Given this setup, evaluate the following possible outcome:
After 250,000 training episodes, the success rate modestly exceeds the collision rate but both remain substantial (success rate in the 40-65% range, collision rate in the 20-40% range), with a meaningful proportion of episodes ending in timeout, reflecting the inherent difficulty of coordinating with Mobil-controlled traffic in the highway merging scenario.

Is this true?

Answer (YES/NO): NO